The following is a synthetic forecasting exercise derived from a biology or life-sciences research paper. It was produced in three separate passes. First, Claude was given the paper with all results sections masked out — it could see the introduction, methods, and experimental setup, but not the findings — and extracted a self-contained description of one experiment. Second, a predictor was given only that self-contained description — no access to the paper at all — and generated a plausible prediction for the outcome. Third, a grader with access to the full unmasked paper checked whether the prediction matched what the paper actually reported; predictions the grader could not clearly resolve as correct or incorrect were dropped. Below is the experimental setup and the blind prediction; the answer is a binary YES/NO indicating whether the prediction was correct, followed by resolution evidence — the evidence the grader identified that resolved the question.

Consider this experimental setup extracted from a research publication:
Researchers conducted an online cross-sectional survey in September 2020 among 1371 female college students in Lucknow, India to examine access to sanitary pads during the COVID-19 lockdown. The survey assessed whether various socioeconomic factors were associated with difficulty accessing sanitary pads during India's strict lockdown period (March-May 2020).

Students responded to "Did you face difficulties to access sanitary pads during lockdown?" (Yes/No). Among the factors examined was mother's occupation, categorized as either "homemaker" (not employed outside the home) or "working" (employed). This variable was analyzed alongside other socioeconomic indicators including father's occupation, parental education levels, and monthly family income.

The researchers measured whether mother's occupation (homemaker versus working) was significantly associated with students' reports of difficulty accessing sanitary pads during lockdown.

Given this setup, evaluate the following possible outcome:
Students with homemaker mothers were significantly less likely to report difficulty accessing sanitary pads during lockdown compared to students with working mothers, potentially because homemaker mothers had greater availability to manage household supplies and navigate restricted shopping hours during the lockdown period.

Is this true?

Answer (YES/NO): NO